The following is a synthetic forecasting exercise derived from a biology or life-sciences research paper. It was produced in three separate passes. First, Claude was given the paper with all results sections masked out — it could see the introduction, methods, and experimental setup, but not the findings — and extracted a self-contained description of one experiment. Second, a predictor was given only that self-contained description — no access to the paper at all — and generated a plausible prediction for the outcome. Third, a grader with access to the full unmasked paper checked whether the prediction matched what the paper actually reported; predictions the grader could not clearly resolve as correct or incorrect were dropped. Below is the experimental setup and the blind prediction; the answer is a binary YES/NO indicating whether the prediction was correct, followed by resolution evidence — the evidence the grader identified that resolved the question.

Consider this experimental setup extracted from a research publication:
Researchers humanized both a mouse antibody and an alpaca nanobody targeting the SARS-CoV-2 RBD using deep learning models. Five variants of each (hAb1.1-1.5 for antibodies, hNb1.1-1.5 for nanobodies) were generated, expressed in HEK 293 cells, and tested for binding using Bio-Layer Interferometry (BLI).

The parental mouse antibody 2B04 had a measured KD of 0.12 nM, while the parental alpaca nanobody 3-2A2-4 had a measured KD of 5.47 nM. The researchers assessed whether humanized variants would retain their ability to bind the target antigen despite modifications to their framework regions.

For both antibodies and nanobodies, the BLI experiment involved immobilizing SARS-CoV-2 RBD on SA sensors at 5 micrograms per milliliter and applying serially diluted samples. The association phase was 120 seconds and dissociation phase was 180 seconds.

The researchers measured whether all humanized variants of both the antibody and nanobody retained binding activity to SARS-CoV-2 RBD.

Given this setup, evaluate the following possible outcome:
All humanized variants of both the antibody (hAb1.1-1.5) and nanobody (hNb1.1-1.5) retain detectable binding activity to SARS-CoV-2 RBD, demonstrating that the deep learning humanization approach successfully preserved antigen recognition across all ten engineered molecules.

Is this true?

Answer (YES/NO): YES